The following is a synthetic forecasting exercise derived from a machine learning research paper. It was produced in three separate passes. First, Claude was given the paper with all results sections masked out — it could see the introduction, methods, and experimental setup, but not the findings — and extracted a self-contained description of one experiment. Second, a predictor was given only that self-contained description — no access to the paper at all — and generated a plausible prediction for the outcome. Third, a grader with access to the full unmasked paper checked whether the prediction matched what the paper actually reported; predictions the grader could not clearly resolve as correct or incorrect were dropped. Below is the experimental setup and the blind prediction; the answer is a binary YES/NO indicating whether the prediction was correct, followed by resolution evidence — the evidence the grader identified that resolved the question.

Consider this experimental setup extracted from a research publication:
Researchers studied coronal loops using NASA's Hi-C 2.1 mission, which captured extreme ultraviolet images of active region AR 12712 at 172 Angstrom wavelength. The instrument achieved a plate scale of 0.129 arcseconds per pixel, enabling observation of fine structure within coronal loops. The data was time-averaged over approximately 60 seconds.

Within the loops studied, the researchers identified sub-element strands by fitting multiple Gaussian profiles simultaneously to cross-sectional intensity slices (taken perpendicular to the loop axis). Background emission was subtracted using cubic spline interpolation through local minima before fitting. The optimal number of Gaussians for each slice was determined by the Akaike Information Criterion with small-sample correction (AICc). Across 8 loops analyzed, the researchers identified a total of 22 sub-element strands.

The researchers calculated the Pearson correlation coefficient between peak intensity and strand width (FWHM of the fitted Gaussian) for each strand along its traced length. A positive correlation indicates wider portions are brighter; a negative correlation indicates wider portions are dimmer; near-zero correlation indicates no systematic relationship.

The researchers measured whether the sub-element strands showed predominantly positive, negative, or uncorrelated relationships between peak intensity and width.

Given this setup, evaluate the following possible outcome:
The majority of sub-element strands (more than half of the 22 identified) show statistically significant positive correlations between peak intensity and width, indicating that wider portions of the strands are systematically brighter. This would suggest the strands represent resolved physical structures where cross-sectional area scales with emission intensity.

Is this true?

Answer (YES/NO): YES